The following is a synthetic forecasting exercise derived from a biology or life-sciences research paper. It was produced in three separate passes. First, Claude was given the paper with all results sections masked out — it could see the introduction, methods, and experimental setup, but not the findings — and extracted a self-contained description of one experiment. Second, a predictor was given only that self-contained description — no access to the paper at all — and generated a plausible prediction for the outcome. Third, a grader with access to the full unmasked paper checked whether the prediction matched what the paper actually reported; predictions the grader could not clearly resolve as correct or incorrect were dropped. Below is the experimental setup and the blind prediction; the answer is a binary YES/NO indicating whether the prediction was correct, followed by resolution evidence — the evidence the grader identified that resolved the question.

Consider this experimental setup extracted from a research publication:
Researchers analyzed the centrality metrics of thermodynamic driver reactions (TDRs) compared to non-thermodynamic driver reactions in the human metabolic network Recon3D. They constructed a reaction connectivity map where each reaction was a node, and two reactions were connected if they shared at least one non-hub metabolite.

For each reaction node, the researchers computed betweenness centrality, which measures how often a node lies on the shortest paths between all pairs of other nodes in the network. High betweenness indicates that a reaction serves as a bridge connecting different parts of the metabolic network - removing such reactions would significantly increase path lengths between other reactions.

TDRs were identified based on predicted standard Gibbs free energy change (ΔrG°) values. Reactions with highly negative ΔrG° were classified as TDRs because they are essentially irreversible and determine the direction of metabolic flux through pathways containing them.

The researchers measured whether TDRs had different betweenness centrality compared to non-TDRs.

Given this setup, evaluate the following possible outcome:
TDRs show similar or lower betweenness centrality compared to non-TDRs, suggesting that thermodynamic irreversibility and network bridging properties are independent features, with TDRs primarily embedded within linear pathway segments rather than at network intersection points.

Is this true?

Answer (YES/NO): YES